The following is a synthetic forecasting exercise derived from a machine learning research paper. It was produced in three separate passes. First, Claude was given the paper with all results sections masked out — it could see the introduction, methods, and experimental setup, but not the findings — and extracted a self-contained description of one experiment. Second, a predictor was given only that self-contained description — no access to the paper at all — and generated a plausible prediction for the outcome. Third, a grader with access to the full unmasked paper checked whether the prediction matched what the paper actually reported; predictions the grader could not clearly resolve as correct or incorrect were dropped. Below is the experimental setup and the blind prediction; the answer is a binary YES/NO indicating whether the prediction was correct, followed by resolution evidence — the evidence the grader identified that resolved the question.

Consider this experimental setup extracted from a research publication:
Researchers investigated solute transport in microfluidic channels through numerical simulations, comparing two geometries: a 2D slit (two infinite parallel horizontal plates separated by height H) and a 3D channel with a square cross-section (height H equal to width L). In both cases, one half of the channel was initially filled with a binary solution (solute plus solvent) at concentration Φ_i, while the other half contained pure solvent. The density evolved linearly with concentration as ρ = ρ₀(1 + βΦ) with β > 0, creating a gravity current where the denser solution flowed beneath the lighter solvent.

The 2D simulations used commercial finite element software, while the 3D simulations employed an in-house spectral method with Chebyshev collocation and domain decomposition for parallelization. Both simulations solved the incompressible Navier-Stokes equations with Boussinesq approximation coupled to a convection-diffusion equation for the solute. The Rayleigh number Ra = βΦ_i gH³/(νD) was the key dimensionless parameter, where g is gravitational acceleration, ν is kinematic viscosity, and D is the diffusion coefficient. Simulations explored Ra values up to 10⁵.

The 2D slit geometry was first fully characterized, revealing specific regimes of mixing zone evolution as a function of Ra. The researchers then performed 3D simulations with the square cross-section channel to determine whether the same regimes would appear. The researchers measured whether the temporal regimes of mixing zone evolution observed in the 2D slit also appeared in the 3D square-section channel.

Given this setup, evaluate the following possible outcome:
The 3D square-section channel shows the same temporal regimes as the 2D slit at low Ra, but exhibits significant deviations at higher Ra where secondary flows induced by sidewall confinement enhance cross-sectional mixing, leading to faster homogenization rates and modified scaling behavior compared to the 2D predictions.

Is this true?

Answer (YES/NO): NO